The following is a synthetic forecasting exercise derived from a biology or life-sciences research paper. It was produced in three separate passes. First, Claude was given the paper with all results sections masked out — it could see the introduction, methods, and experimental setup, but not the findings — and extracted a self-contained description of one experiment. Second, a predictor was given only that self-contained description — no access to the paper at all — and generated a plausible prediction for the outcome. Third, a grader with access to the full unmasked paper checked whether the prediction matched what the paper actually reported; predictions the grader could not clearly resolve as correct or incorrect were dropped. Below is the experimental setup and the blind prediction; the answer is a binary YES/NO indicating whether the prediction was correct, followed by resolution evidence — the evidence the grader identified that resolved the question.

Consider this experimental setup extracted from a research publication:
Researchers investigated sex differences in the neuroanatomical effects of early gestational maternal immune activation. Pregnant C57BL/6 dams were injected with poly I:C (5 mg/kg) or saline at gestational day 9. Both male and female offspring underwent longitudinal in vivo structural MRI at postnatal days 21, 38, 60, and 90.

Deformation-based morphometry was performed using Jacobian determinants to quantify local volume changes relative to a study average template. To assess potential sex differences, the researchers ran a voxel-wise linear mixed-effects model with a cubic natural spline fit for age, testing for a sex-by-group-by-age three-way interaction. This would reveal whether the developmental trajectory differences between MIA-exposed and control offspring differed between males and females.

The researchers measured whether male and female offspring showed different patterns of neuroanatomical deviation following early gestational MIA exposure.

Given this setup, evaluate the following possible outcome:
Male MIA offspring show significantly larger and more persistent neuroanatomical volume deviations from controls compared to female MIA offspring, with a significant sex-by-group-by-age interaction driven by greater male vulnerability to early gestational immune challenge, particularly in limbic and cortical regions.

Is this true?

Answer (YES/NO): NO